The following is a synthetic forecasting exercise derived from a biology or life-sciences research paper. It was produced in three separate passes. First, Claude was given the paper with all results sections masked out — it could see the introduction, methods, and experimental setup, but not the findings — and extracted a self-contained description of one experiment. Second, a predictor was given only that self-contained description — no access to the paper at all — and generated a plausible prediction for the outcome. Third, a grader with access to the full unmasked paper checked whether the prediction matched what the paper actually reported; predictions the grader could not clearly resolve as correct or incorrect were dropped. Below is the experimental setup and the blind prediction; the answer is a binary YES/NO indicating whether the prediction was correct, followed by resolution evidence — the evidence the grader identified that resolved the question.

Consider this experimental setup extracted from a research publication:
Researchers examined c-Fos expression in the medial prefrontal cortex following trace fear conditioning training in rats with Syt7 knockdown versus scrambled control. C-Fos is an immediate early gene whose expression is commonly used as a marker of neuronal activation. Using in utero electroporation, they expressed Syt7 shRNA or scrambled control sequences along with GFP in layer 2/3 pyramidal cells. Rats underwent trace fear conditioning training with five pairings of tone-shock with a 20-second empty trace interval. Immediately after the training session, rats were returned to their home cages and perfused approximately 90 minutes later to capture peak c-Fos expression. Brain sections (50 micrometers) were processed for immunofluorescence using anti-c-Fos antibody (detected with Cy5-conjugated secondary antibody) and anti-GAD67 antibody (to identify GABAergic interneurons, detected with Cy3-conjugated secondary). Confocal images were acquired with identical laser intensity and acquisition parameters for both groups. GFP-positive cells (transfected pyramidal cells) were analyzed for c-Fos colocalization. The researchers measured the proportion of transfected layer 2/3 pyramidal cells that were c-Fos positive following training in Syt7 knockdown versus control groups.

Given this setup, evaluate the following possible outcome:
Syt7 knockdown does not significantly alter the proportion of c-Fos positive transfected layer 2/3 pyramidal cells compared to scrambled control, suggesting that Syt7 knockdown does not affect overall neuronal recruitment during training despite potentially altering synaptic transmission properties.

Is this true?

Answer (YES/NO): NO